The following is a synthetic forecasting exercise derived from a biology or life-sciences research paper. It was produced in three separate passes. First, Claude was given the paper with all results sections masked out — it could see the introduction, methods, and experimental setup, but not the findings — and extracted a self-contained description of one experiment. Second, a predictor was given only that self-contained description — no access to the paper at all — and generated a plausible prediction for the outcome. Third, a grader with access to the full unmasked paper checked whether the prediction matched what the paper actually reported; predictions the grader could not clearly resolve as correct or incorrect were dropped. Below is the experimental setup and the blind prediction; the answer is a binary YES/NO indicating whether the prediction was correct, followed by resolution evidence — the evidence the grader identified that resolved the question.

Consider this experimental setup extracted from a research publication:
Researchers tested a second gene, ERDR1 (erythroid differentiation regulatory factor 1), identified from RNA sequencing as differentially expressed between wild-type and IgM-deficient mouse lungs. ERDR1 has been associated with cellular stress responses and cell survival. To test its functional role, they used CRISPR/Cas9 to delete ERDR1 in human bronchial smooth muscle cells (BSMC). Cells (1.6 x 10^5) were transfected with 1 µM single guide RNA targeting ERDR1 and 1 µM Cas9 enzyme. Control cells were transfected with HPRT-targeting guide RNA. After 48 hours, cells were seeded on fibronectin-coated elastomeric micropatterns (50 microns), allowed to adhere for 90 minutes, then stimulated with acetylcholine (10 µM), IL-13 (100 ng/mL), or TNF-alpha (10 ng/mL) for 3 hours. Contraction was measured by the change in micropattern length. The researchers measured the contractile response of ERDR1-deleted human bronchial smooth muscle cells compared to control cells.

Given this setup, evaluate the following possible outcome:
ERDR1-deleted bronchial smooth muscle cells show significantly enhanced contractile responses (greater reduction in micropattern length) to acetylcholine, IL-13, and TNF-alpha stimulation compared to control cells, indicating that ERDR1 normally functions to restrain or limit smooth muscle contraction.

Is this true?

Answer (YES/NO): NO